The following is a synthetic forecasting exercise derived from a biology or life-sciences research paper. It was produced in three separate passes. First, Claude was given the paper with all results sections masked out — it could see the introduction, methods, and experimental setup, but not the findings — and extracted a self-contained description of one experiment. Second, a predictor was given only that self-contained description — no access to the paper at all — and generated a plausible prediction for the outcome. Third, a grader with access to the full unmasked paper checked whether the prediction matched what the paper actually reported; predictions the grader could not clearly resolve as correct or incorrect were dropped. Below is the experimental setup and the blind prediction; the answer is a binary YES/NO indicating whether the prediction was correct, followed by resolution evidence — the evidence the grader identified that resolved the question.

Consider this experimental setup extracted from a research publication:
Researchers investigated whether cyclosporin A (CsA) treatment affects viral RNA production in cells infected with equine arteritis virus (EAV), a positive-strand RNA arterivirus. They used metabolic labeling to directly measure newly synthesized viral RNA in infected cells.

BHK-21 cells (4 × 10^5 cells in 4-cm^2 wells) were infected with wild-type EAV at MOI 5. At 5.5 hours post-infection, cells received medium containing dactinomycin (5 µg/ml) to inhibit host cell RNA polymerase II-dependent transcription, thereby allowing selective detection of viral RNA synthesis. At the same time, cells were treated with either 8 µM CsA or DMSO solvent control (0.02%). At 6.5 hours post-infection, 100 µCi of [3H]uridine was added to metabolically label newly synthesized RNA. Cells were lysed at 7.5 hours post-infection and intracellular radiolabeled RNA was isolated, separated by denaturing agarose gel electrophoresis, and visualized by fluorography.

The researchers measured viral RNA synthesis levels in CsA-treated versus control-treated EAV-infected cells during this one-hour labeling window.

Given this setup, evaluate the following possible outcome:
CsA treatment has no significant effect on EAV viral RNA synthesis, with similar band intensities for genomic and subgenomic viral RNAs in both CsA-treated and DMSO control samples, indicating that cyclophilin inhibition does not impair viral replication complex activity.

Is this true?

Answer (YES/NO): NO